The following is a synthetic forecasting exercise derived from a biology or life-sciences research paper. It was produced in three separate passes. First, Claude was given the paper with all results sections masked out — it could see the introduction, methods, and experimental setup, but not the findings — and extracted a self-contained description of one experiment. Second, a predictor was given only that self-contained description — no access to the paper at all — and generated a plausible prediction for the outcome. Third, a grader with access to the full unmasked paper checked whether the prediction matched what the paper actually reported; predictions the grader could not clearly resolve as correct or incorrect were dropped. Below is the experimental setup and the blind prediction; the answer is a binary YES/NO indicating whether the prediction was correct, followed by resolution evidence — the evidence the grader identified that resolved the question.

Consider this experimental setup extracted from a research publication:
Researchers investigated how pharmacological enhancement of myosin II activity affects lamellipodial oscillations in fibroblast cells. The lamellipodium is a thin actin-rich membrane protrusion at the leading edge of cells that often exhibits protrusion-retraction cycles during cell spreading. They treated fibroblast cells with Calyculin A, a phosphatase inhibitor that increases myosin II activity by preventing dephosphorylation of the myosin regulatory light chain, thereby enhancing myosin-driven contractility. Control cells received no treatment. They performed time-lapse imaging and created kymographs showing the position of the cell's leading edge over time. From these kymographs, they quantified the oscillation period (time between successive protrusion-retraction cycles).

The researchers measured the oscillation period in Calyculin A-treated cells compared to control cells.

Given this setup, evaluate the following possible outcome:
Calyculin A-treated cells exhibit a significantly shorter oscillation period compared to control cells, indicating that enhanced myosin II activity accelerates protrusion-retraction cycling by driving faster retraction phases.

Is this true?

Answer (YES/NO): YES